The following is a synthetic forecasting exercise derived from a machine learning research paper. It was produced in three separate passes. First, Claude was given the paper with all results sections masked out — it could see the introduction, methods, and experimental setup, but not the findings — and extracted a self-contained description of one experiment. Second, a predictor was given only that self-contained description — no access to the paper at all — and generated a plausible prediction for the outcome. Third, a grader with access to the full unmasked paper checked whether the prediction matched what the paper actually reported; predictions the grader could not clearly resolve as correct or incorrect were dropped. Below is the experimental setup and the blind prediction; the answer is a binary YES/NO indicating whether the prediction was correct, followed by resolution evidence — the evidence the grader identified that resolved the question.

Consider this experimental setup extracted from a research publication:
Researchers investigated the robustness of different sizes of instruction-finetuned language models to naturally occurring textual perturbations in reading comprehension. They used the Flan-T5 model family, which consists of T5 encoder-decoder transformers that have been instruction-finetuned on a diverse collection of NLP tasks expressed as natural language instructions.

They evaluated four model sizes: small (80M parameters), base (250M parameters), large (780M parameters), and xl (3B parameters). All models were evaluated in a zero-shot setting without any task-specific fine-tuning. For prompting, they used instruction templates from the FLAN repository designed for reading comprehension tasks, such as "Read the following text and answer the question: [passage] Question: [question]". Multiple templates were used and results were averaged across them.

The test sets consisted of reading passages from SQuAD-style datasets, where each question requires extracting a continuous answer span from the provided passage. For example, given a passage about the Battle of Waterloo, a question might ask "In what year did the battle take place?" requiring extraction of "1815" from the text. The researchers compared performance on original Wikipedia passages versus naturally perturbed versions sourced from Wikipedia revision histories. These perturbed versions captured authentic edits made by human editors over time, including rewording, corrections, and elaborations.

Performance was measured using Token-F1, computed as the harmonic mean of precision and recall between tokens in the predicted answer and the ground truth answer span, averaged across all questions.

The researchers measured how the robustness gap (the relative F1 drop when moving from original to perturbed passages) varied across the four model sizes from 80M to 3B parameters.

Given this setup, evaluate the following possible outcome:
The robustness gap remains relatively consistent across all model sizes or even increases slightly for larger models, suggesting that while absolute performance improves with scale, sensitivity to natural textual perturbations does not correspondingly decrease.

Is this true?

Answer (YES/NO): NO